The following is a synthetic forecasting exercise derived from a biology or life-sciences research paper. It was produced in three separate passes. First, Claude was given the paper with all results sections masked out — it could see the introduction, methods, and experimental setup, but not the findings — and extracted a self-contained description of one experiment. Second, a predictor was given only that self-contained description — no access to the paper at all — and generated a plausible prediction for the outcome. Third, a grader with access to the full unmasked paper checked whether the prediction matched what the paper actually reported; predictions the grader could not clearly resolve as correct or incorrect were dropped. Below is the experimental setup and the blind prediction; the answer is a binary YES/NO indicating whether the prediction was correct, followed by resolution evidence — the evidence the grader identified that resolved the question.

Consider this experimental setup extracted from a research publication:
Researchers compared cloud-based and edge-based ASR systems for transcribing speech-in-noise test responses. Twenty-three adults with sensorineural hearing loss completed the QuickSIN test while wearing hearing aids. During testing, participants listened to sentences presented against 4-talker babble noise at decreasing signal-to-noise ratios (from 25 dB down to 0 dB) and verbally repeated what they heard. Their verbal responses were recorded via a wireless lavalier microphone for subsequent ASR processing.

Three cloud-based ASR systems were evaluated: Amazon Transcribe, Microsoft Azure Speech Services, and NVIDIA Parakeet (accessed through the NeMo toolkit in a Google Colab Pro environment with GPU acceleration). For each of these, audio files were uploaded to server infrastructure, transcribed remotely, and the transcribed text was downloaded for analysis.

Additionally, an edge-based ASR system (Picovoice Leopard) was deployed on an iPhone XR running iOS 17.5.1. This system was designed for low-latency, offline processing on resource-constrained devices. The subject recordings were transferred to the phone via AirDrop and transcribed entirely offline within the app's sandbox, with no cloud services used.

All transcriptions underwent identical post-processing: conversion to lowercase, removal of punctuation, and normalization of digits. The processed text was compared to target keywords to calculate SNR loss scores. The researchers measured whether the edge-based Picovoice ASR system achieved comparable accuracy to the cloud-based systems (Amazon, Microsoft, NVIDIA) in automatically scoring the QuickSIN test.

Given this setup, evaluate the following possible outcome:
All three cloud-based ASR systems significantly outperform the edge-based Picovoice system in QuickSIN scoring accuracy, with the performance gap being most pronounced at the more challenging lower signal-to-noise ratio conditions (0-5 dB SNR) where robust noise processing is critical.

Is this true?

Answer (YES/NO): NO